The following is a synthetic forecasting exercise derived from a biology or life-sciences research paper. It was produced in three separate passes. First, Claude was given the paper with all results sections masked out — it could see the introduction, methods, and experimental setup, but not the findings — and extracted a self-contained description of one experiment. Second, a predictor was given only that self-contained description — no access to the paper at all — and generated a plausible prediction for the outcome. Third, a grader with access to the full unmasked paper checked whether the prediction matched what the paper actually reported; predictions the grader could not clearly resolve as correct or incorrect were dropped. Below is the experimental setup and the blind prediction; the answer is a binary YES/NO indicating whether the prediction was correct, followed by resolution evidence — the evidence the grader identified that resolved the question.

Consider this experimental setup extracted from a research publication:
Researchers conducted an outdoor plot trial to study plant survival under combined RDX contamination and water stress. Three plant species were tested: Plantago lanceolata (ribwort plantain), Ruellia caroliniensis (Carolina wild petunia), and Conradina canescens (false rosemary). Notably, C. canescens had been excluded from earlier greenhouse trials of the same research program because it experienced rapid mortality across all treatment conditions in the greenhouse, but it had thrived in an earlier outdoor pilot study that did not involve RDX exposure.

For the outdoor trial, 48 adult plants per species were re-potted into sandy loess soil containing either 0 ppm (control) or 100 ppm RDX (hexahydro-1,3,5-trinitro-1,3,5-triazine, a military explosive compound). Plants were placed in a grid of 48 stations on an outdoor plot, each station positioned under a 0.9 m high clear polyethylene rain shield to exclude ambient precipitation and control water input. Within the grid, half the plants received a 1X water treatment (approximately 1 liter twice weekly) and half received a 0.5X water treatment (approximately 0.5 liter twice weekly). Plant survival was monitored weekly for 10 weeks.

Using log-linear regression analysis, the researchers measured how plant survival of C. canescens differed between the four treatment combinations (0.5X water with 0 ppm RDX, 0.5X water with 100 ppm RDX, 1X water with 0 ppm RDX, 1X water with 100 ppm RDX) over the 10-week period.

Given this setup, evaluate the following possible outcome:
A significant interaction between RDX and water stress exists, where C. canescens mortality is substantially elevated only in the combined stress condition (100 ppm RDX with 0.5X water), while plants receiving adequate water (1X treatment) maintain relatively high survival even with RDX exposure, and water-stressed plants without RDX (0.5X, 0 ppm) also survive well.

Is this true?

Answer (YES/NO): NO